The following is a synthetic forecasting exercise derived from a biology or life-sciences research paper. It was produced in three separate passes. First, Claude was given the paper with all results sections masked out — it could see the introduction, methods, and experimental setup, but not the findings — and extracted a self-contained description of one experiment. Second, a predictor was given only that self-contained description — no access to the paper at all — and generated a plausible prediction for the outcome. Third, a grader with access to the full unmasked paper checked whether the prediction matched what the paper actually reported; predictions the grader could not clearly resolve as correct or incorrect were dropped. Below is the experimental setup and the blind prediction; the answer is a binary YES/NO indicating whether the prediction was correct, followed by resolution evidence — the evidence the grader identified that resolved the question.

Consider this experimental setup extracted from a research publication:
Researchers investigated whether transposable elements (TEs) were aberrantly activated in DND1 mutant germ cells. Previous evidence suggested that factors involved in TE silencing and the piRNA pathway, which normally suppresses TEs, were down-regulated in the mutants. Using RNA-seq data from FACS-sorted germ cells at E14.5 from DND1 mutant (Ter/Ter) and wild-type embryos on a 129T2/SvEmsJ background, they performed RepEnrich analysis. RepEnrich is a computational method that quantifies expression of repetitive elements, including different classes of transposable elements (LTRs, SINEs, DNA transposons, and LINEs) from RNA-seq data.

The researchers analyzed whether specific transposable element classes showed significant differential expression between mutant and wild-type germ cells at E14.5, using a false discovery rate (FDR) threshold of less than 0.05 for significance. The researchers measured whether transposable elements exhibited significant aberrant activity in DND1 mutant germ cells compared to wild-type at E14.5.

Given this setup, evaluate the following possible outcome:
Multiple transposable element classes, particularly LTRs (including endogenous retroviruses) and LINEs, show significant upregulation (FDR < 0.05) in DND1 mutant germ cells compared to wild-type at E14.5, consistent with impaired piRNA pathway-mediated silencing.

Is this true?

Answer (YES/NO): NO